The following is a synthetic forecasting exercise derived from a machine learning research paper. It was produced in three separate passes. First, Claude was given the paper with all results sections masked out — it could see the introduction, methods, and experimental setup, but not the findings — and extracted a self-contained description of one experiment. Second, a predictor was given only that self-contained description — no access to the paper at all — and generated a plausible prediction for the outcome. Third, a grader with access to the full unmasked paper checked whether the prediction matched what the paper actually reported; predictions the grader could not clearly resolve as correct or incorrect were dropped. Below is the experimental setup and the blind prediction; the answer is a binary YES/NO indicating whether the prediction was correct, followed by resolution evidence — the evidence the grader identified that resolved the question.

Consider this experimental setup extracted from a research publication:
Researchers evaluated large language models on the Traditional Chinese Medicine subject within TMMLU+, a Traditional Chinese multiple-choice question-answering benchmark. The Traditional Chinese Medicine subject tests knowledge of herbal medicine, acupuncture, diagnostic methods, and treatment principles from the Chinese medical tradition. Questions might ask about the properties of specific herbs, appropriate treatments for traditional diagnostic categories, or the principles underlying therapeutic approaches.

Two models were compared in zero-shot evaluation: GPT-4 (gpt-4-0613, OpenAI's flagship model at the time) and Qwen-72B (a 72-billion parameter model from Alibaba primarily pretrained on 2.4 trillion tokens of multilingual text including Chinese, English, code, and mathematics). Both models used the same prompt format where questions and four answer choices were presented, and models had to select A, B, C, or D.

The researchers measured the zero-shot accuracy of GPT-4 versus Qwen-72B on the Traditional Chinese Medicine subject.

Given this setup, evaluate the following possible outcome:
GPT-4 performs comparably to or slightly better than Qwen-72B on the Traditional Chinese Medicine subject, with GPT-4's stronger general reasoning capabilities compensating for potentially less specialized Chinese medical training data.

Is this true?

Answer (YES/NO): NO